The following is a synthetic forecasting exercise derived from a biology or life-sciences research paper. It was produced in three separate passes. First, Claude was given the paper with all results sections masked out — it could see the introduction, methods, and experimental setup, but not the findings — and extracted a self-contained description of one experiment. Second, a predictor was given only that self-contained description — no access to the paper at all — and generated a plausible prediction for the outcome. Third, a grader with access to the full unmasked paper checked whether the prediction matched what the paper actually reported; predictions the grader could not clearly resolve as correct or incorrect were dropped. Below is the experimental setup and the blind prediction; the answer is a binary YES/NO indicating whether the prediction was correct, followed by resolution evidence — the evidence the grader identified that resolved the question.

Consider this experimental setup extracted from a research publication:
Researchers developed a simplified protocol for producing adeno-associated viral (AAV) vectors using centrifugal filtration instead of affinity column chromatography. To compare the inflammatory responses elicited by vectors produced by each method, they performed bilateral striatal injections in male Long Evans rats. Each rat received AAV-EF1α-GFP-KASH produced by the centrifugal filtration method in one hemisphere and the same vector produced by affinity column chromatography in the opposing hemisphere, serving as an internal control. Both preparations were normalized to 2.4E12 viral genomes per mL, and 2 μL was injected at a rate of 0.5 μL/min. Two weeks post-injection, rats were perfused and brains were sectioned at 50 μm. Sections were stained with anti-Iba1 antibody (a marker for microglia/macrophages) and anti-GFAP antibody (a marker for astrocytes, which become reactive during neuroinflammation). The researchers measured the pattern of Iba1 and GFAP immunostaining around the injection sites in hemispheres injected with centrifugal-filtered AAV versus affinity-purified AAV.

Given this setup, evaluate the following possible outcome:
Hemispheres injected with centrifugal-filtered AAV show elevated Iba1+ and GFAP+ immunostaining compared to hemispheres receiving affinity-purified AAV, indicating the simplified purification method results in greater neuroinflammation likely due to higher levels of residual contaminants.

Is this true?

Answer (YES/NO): NO